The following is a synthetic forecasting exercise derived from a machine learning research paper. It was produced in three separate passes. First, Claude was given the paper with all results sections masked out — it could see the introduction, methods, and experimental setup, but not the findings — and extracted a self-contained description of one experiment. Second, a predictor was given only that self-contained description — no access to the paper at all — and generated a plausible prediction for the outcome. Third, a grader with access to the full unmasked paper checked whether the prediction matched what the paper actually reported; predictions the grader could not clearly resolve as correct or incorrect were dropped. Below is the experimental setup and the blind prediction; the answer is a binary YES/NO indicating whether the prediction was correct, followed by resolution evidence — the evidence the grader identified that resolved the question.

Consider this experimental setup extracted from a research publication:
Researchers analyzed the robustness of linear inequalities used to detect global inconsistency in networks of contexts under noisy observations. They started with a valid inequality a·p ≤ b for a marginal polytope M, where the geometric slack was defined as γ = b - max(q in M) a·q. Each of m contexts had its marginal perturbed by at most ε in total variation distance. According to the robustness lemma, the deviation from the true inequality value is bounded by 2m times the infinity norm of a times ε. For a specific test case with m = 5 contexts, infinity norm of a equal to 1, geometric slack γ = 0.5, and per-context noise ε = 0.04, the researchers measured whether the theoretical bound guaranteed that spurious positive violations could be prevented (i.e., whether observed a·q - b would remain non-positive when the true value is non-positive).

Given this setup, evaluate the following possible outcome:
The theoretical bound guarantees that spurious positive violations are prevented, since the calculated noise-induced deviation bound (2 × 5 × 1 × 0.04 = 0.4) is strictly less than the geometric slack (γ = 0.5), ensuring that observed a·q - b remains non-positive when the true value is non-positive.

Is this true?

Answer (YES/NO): YES